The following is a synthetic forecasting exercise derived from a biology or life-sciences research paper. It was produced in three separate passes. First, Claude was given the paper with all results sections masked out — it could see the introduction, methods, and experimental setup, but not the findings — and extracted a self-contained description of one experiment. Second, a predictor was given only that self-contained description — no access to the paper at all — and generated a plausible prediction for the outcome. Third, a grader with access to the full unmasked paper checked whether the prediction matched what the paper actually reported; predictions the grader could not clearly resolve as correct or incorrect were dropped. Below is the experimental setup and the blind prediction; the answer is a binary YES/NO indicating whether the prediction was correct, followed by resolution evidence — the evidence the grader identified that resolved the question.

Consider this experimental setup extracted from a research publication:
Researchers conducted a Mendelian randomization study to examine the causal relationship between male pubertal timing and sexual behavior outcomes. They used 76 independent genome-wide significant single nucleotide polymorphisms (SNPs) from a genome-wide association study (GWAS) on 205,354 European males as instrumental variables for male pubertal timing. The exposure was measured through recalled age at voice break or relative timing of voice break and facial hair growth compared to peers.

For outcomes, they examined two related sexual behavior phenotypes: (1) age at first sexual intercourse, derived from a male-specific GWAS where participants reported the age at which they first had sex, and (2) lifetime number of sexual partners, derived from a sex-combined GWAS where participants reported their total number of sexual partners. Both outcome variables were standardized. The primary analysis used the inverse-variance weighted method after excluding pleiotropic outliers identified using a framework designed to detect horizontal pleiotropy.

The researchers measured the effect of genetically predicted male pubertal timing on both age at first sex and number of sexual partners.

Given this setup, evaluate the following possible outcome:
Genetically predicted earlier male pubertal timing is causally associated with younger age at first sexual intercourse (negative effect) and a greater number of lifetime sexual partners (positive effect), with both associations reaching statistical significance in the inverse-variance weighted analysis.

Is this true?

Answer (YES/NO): NO